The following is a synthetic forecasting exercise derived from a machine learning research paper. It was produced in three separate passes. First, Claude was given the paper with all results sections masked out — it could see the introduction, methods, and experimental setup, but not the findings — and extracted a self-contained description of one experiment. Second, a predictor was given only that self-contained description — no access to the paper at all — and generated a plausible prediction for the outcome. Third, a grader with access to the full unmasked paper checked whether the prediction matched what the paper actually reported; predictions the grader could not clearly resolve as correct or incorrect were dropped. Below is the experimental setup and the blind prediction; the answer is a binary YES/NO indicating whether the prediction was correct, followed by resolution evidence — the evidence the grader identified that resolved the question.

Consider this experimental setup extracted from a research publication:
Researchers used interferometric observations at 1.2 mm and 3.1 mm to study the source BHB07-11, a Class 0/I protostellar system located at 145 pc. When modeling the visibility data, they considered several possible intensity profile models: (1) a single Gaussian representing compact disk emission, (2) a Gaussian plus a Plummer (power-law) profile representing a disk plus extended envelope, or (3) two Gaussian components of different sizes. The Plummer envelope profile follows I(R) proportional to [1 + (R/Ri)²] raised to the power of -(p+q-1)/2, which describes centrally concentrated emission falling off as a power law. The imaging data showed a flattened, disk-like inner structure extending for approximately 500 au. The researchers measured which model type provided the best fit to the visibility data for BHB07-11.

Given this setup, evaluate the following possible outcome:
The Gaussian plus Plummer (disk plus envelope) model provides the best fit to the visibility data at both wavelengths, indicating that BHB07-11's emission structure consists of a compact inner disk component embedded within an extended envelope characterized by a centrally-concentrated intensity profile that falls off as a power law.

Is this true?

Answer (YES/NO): NO